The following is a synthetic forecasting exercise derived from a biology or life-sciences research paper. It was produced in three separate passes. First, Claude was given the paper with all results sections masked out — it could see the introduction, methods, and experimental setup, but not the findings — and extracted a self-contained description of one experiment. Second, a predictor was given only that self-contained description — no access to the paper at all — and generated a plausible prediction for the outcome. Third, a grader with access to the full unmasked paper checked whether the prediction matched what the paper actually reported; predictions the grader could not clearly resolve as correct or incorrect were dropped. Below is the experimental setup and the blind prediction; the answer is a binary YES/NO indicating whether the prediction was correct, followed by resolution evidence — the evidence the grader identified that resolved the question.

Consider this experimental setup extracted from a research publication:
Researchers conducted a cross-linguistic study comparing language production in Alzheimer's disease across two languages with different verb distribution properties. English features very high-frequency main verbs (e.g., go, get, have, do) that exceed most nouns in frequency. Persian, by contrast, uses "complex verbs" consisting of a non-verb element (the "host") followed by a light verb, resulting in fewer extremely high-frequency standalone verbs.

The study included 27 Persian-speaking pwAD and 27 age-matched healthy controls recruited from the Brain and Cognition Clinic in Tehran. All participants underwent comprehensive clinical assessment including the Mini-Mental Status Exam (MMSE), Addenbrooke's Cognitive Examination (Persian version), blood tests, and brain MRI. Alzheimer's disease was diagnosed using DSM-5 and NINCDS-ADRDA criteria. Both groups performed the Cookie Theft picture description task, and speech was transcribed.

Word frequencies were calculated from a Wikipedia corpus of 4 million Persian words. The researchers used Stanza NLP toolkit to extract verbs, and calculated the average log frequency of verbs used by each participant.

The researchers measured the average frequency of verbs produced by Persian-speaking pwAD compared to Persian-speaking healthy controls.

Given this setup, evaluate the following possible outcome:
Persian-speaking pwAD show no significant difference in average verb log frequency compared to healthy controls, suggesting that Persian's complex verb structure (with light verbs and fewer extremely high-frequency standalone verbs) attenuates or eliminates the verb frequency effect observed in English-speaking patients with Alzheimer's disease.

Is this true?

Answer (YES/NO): YES